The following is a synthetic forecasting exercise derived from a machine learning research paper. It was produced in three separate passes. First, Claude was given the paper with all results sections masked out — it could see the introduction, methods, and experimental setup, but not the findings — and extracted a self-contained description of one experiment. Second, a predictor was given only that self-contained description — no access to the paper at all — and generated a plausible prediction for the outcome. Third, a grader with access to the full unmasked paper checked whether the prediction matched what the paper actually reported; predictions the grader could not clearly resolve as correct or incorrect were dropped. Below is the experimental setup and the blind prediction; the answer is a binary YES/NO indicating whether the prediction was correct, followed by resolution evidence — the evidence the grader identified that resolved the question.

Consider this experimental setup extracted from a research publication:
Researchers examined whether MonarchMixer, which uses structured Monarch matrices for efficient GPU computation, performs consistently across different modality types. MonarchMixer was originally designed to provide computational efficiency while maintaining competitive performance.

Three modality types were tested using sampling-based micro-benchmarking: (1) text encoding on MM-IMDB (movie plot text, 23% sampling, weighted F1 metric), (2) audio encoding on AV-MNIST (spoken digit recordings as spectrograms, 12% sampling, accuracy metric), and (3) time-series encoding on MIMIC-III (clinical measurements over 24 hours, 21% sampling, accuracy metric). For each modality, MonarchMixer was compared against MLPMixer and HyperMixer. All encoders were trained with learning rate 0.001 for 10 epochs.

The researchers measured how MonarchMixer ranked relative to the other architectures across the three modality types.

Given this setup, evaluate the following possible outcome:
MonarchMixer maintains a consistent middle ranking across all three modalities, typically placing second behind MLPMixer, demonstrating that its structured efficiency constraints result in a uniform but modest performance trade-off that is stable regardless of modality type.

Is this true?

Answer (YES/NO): NO